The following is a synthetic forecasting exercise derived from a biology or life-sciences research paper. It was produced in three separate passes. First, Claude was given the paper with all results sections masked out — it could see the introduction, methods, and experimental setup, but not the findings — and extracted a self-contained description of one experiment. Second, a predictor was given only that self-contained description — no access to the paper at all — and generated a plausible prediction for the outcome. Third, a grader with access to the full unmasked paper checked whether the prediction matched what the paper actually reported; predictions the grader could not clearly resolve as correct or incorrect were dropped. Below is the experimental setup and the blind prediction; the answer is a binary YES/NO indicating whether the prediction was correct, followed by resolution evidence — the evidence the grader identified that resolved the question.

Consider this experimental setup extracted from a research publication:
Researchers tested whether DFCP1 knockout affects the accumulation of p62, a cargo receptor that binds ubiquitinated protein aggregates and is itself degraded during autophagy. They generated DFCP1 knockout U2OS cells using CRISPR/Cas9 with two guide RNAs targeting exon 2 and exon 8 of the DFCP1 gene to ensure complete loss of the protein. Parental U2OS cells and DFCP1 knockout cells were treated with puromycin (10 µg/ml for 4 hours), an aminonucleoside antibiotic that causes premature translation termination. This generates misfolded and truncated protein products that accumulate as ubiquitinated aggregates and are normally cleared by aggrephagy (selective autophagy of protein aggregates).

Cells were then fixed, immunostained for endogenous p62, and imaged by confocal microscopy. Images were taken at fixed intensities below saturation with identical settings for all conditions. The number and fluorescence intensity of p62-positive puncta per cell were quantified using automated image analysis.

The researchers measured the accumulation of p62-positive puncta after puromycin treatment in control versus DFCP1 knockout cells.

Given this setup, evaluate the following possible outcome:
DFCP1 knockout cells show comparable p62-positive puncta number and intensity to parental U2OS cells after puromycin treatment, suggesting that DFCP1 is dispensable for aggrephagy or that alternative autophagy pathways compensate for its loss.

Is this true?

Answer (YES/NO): NO